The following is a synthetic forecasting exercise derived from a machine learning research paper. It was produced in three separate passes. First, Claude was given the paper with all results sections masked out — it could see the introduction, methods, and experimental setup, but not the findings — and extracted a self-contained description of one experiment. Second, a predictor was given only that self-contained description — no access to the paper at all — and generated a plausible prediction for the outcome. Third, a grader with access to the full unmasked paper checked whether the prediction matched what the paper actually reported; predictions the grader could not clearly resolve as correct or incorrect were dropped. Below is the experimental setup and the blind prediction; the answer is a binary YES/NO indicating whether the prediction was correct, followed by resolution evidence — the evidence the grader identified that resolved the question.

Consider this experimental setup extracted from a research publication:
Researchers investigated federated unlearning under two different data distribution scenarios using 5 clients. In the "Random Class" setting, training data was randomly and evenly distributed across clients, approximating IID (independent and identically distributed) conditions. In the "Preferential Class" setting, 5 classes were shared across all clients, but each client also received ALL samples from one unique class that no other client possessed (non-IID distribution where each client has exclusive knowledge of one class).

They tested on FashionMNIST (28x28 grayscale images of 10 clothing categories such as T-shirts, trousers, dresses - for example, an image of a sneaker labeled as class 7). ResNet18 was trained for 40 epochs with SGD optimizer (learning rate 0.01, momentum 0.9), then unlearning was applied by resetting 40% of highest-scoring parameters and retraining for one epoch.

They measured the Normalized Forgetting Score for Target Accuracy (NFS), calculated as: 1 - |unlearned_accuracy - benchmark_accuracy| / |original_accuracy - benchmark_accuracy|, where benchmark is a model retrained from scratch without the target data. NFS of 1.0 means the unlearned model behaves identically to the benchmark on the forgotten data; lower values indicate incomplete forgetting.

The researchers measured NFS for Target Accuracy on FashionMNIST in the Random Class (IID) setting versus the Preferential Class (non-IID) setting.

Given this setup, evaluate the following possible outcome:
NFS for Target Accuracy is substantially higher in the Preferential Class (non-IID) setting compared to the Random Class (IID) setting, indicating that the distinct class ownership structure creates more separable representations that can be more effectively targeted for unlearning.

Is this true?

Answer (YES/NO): YES